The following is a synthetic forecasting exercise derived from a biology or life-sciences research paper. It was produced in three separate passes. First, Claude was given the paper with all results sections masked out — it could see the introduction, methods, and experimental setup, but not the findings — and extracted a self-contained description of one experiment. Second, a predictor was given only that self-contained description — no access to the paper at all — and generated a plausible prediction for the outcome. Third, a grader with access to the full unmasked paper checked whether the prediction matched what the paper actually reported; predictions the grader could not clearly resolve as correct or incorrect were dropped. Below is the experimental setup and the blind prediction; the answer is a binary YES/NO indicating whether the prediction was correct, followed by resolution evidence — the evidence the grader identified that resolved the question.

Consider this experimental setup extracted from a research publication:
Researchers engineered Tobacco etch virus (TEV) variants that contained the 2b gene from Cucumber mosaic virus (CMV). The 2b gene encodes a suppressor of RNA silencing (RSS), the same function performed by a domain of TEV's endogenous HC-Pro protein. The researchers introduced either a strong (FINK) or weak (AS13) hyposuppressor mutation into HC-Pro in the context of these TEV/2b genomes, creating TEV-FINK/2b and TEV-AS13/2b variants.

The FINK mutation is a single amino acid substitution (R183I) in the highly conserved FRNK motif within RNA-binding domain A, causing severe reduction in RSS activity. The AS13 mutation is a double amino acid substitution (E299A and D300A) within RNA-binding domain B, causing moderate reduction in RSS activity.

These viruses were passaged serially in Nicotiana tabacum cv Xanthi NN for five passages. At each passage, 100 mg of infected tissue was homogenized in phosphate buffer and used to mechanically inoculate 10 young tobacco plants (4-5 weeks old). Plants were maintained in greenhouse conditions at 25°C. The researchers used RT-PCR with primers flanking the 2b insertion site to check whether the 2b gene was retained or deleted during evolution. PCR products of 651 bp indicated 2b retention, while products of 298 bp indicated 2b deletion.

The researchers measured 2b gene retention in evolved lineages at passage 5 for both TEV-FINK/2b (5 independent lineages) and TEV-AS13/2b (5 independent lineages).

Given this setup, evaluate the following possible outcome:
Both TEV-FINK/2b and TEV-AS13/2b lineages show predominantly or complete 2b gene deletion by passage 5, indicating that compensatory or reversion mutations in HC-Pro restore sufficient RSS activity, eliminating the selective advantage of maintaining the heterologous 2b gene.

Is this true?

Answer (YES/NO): NO